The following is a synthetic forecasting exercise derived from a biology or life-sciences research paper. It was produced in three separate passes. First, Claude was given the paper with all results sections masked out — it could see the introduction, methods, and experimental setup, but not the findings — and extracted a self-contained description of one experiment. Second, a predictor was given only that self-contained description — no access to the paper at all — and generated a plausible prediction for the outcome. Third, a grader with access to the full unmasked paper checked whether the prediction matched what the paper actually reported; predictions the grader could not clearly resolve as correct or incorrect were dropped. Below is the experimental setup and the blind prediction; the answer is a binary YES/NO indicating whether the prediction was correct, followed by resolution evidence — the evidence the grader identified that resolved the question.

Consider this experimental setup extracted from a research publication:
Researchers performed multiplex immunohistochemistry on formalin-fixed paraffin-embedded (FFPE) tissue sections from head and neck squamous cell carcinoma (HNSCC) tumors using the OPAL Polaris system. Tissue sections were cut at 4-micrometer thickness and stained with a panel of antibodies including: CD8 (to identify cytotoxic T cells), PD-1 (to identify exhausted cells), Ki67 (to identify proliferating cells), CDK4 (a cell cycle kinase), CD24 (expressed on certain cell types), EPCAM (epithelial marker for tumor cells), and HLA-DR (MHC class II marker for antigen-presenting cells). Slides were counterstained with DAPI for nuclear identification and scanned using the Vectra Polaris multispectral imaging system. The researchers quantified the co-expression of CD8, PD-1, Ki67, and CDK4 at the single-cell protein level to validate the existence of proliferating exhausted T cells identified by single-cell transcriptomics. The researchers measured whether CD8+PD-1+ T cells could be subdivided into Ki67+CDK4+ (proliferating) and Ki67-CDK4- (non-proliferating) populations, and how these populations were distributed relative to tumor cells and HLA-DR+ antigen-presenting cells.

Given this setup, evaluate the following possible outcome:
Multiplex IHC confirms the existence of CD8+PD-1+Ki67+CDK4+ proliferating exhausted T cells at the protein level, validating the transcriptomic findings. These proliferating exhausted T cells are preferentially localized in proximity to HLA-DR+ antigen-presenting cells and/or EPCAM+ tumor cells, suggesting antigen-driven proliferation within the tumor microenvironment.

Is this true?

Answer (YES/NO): YES